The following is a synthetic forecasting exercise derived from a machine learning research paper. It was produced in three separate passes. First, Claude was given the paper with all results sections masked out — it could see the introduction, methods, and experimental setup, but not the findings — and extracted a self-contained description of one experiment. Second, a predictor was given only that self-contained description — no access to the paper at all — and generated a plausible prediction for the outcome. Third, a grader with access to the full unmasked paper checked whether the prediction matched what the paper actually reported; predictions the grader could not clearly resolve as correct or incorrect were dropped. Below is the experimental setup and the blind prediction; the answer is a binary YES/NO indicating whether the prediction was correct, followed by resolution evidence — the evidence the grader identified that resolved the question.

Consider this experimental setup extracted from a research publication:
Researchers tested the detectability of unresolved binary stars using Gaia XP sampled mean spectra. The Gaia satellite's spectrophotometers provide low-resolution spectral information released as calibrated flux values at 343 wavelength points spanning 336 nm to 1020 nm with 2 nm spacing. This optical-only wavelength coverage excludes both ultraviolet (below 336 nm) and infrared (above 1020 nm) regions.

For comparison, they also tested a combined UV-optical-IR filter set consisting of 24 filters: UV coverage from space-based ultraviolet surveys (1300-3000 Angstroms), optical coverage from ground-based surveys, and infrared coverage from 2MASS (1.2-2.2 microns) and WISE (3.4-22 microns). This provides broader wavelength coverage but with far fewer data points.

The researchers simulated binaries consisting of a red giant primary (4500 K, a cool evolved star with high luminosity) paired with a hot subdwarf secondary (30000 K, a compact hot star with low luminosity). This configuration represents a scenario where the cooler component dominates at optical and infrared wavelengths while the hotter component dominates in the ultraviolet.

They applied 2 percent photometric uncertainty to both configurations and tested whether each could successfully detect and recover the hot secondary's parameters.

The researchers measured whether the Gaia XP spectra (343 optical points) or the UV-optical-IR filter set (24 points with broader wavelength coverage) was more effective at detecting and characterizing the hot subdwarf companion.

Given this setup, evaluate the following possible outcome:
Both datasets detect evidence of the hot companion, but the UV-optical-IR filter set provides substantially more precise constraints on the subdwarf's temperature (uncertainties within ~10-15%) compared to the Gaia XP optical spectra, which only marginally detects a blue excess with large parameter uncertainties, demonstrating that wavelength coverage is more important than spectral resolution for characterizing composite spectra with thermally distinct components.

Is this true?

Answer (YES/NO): NO